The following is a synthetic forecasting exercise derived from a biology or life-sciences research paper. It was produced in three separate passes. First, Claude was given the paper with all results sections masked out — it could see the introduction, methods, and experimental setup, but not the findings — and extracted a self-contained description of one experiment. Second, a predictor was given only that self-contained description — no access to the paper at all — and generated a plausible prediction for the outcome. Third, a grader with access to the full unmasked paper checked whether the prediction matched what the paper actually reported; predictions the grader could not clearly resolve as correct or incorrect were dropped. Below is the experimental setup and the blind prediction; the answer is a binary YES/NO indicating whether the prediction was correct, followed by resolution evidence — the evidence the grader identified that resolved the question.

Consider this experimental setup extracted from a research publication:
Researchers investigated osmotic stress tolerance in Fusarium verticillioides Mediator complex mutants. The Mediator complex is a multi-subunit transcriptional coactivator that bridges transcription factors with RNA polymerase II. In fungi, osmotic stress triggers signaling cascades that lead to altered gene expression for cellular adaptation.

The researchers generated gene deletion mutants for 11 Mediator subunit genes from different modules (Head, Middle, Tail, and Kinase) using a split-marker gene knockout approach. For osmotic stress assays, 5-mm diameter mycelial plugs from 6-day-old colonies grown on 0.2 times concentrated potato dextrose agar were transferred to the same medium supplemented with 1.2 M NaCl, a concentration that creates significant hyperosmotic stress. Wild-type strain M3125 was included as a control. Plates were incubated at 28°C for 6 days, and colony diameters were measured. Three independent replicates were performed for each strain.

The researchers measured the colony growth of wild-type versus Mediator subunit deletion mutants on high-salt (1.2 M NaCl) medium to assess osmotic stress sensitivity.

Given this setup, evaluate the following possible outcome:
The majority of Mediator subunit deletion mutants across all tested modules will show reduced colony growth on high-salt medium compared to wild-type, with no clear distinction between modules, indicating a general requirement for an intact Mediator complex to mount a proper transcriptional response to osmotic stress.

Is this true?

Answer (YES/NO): NO